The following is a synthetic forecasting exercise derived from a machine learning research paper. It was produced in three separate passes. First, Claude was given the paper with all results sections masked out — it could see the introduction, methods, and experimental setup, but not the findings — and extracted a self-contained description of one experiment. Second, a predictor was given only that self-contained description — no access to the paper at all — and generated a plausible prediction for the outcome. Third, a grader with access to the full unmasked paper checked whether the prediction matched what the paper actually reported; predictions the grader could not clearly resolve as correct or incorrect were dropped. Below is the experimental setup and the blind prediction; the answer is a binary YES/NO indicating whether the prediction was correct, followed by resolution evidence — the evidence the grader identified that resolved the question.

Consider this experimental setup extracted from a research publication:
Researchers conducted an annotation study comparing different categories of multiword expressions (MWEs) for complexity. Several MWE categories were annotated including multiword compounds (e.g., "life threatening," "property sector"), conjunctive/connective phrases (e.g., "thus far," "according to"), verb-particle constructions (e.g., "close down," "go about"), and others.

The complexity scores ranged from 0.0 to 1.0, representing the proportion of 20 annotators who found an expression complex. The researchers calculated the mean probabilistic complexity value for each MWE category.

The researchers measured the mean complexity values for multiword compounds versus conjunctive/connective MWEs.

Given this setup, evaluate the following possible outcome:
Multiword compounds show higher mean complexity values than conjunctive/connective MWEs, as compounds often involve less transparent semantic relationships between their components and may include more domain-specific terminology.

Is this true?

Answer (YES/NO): YES